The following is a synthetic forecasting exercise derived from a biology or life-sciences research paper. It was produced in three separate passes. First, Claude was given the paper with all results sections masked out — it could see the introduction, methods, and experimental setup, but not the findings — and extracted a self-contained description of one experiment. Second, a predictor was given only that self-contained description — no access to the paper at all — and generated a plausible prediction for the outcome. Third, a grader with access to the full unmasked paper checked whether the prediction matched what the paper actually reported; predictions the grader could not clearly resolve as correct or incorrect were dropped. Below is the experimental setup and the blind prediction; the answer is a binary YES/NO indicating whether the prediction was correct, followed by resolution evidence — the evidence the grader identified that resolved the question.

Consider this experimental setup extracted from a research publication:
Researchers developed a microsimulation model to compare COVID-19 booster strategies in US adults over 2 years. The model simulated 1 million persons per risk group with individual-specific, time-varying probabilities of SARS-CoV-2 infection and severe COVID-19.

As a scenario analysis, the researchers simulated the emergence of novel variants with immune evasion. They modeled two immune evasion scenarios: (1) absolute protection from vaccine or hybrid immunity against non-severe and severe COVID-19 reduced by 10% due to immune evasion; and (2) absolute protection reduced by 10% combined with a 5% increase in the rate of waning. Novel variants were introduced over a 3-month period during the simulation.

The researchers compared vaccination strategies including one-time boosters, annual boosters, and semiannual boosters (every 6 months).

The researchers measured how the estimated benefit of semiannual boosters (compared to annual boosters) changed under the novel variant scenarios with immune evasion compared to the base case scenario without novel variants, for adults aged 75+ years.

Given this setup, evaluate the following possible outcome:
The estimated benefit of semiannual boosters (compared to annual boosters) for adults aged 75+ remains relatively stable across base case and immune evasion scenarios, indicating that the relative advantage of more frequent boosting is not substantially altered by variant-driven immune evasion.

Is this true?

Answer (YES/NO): YES